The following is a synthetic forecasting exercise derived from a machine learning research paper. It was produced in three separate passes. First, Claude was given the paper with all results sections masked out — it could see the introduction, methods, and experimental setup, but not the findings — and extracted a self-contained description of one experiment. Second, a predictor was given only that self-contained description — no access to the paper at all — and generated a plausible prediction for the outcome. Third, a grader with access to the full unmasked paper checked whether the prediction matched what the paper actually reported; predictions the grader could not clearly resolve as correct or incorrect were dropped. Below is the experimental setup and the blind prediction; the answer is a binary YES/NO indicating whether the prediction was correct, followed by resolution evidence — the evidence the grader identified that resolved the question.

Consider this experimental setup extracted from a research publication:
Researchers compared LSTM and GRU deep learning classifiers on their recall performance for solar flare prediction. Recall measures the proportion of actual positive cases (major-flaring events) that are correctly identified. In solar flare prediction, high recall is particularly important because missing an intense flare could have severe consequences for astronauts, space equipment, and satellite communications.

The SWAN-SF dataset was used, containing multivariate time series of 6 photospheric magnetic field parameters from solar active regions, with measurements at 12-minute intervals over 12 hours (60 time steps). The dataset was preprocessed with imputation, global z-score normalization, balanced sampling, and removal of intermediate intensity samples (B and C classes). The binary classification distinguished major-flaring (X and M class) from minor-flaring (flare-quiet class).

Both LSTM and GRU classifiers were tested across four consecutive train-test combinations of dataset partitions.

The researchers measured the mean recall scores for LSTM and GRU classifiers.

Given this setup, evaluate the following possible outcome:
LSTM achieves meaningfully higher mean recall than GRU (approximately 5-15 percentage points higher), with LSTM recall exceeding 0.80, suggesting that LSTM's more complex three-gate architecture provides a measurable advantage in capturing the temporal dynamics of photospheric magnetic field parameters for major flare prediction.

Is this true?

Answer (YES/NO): NO